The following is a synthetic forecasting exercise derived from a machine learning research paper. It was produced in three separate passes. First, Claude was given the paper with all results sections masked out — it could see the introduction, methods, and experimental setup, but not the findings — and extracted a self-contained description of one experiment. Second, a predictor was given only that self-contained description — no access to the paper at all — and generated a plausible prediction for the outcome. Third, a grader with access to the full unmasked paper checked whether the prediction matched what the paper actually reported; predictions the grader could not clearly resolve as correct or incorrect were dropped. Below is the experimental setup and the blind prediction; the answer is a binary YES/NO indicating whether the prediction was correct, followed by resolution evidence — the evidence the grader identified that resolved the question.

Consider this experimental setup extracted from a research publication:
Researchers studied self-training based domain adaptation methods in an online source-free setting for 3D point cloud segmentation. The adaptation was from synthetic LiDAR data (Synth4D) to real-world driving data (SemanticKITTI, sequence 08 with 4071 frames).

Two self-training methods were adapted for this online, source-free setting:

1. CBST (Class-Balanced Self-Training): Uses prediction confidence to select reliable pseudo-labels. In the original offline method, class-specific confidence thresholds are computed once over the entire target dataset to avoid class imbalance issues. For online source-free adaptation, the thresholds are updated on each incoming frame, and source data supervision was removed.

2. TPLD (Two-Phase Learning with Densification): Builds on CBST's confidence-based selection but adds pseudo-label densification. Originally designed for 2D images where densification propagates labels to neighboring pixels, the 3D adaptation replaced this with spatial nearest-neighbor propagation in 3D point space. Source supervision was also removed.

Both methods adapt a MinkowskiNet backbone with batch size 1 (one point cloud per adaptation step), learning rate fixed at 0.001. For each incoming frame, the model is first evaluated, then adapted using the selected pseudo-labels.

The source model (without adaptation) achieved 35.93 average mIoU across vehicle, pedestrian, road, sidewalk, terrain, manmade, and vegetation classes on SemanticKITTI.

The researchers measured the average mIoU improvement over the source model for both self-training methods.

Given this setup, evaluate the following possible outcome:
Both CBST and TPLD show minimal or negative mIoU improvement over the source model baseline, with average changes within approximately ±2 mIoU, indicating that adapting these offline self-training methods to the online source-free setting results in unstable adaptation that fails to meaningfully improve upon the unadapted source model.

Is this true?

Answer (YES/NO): YES